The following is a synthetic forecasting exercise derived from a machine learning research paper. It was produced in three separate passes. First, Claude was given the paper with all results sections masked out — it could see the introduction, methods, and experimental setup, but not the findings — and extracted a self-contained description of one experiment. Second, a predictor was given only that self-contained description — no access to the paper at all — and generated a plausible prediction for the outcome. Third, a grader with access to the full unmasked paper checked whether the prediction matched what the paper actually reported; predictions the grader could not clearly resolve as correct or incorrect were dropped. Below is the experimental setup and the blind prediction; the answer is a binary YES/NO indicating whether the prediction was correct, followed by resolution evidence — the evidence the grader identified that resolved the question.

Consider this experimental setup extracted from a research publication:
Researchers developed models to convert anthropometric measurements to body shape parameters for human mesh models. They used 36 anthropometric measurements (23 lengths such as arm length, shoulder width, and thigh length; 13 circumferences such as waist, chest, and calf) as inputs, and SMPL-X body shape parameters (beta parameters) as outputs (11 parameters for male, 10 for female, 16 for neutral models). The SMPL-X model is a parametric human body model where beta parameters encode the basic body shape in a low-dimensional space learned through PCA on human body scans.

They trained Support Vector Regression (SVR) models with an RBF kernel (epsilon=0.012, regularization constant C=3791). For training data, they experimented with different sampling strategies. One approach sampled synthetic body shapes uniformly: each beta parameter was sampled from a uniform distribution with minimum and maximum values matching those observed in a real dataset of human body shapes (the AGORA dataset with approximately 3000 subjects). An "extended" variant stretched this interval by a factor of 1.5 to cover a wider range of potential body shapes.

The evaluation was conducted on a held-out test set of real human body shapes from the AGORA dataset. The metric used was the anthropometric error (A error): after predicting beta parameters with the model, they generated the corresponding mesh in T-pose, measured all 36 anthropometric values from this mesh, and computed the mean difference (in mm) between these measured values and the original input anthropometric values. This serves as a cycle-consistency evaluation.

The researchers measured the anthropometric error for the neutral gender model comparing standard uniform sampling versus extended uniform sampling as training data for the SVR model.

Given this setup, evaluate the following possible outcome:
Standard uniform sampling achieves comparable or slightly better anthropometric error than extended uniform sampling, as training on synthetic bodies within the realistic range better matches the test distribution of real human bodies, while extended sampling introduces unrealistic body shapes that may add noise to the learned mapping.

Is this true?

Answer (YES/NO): NO